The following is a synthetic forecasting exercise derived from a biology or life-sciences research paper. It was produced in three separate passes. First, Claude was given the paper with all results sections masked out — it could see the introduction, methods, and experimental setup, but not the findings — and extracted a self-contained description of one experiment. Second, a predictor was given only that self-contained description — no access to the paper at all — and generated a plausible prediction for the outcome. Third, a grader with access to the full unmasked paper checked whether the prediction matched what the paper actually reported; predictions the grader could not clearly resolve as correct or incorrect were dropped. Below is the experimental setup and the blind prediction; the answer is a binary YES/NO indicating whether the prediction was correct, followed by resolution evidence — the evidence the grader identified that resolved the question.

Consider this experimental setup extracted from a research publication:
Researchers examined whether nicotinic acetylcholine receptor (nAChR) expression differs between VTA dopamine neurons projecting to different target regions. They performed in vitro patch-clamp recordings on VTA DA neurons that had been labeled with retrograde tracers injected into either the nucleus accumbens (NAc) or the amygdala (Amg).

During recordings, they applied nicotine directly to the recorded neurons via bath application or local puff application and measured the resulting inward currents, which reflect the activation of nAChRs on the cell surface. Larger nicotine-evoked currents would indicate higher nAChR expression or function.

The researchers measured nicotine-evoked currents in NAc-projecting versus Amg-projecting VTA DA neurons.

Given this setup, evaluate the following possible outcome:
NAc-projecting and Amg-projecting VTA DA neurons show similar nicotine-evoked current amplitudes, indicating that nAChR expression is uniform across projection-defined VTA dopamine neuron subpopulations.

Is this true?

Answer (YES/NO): YES